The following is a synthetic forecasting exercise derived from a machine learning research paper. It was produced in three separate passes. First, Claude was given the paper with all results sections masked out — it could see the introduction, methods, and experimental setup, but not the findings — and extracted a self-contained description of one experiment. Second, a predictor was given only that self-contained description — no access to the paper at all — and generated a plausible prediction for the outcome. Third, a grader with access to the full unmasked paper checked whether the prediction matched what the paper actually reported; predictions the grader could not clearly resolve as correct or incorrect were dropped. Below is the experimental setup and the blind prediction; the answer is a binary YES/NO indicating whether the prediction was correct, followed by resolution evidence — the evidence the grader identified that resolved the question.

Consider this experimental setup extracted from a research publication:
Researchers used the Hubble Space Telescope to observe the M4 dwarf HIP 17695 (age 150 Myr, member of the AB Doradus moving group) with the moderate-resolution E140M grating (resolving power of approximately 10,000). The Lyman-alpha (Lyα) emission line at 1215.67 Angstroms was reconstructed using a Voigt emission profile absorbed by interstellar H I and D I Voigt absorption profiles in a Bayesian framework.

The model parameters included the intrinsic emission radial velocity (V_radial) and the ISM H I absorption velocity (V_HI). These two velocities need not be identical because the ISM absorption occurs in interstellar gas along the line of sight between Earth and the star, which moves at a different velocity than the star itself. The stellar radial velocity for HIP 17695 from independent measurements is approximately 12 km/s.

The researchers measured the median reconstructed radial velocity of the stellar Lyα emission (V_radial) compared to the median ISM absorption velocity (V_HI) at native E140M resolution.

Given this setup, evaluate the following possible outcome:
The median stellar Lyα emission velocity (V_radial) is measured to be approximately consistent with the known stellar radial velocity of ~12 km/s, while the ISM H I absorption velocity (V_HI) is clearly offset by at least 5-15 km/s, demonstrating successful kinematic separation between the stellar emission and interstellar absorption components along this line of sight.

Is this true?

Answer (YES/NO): NO